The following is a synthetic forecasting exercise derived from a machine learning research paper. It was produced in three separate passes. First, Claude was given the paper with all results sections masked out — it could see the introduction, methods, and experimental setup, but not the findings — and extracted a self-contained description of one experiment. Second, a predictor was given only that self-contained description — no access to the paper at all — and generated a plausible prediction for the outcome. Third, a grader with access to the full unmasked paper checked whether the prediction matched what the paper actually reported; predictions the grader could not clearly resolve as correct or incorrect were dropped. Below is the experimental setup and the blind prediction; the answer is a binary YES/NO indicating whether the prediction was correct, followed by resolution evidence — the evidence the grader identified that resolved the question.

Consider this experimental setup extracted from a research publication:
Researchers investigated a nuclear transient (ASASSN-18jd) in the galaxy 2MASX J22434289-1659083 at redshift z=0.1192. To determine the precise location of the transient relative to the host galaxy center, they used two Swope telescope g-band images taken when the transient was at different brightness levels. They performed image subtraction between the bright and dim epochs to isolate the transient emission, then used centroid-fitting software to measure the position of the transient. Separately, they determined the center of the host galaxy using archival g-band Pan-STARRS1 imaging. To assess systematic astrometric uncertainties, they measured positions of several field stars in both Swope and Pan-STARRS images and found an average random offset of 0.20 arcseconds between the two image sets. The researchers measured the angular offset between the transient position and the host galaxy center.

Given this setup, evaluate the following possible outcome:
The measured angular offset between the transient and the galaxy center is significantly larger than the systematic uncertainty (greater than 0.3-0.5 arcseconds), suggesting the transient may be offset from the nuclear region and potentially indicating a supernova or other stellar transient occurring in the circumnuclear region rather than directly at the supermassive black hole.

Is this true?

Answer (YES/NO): NO